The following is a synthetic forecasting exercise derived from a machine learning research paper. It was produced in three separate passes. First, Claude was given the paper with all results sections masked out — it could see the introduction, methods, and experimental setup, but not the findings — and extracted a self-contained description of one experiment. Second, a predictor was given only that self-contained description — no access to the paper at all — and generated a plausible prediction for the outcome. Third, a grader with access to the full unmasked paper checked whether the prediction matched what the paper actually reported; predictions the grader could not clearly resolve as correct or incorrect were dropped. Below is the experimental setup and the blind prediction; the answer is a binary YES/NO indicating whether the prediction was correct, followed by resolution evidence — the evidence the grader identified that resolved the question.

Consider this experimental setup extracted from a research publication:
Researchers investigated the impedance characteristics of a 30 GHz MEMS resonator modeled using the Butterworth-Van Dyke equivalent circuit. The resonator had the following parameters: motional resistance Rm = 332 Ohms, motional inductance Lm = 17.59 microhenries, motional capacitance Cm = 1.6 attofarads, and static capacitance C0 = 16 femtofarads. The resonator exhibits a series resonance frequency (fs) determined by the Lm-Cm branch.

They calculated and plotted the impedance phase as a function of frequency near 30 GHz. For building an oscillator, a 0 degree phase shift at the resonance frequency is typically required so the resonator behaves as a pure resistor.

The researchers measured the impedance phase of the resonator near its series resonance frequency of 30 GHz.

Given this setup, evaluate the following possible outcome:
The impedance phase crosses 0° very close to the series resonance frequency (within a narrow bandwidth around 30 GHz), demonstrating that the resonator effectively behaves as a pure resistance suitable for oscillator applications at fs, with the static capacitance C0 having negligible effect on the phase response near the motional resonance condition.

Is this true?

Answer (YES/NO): NO